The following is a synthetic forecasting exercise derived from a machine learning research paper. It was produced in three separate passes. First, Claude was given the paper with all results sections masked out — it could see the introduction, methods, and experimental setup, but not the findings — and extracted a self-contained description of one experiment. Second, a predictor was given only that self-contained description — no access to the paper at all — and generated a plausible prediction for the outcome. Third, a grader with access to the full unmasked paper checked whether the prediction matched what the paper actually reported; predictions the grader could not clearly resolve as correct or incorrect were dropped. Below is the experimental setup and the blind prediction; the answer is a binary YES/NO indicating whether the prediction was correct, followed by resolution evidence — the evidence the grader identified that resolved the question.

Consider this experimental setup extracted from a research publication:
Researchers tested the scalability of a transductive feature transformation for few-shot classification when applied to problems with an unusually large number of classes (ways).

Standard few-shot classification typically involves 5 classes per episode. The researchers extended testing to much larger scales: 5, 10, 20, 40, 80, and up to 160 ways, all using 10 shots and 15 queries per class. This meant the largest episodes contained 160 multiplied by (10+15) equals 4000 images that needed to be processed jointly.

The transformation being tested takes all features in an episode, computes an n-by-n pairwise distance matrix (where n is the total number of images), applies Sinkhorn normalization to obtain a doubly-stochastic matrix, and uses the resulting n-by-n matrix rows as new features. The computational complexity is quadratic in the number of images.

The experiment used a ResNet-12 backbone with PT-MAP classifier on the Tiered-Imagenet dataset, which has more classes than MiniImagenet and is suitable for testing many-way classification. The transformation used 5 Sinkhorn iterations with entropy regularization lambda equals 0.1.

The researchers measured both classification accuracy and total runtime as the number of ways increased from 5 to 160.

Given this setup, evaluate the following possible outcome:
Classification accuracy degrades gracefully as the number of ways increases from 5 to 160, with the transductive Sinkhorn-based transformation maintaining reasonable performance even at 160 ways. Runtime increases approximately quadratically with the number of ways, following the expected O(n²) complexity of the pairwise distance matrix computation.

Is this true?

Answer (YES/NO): NO